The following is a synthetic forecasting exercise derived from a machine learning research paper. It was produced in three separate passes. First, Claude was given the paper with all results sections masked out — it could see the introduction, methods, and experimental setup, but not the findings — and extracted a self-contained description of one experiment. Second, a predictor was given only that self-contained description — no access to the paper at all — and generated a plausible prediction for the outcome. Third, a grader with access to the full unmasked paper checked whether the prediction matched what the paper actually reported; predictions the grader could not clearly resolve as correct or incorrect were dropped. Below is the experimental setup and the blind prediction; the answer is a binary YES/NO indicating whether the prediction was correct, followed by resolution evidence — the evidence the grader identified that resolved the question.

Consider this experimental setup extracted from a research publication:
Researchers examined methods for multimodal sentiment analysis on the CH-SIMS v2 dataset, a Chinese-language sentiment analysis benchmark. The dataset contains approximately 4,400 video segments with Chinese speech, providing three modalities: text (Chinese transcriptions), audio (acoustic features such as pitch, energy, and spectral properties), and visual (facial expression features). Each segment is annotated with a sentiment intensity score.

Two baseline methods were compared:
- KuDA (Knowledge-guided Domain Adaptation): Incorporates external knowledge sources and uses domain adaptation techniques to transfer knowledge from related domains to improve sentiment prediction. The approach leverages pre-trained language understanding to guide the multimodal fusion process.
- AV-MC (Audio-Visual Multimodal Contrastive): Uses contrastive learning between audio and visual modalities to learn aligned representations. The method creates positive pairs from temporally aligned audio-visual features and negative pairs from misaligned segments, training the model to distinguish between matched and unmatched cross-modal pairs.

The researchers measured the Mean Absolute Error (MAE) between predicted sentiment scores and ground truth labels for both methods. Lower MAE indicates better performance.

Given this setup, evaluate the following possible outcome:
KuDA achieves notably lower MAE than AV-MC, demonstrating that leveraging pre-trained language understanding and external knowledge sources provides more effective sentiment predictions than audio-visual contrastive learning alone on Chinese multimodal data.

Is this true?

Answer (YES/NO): NO